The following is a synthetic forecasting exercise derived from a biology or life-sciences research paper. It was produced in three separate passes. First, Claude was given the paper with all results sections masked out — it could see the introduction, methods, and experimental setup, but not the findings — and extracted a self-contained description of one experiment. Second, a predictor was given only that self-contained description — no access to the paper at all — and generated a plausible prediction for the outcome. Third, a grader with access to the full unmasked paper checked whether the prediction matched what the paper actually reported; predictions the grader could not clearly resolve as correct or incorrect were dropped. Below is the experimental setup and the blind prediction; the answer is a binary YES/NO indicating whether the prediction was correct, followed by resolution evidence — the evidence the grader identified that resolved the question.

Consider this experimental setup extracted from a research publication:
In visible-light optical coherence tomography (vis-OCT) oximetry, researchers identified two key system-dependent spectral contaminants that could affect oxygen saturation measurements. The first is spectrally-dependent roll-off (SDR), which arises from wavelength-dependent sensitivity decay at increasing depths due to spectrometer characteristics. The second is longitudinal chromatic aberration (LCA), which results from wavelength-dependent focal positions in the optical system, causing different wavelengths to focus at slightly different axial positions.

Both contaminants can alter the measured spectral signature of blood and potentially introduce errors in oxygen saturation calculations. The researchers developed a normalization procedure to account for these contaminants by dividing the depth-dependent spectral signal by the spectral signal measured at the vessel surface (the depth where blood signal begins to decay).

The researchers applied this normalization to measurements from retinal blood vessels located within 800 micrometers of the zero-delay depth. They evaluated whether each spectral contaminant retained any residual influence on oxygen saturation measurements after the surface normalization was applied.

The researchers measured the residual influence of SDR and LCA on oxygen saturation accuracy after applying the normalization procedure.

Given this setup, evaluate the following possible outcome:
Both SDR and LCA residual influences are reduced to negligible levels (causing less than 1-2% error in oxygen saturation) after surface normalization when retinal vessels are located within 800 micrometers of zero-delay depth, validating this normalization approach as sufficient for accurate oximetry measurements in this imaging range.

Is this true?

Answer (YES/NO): NO